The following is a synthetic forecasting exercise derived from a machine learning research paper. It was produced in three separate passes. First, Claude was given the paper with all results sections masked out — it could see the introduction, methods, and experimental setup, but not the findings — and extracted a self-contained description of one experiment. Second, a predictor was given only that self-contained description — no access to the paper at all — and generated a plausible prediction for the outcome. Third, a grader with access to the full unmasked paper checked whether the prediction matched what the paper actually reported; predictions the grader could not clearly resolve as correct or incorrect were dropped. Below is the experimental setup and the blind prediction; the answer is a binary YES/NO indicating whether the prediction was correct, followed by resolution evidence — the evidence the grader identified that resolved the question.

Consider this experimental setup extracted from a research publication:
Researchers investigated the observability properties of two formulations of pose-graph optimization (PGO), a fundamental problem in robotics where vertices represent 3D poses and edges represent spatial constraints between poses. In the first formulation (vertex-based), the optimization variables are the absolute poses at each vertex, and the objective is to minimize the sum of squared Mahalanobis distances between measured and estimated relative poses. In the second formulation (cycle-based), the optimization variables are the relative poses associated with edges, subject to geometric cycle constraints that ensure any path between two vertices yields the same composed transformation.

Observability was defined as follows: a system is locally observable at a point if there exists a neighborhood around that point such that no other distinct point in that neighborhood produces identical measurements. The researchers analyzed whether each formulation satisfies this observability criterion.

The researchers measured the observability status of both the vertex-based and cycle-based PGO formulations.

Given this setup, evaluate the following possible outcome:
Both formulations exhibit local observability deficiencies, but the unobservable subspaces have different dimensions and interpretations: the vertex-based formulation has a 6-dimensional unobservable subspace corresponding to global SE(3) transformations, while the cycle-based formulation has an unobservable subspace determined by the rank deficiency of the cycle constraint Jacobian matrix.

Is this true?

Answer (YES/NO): NO